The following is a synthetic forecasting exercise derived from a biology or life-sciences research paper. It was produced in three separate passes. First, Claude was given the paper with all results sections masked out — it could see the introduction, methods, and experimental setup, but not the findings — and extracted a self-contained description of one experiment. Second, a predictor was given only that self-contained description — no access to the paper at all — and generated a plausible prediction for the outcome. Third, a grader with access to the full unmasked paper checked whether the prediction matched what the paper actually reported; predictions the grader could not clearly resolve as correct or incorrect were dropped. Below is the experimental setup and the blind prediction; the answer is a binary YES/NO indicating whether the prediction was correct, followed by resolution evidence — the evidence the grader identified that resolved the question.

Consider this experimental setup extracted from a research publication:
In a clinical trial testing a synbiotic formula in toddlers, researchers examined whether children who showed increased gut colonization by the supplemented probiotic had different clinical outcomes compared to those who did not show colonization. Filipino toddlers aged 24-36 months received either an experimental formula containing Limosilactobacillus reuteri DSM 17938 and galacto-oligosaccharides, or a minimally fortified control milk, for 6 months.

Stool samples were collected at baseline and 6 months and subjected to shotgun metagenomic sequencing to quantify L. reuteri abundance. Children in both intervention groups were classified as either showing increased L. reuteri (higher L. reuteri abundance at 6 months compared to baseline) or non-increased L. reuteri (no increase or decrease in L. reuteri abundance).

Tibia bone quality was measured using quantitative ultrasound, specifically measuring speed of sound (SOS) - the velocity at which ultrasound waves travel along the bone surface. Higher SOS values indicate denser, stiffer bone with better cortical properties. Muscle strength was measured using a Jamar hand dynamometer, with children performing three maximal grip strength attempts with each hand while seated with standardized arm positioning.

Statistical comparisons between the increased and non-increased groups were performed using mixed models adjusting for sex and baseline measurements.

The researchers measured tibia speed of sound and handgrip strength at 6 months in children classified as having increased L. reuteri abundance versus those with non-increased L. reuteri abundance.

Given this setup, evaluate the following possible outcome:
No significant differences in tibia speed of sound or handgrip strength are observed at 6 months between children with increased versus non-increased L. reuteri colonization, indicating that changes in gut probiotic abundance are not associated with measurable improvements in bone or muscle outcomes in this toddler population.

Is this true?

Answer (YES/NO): NO